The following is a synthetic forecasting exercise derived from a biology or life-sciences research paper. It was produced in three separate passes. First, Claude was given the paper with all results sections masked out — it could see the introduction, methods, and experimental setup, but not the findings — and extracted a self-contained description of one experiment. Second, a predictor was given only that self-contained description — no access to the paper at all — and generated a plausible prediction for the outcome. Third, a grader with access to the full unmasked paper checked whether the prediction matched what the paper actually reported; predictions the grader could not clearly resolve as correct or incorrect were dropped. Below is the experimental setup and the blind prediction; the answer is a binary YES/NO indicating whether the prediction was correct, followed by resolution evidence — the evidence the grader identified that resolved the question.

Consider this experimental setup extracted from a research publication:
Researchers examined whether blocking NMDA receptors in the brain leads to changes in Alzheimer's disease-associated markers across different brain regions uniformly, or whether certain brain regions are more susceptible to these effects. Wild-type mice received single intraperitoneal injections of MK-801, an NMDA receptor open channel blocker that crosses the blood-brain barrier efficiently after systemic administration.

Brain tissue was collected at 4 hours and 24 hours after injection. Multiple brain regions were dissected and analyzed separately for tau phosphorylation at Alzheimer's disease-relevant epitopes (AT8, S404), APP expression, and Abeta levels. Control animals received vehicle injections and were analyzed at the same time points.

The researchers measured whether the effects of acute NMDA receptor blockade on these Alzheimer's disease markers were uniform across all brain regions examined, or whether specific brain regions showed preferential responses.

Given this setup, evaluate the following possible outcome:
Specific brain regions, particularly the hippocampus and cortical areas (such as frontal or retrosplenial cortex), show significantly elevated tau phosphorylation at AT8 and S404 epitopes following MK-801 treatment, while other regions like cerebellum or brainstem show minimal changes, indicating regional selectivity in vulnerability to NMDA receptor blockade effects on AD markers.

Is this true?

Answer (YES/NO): NO